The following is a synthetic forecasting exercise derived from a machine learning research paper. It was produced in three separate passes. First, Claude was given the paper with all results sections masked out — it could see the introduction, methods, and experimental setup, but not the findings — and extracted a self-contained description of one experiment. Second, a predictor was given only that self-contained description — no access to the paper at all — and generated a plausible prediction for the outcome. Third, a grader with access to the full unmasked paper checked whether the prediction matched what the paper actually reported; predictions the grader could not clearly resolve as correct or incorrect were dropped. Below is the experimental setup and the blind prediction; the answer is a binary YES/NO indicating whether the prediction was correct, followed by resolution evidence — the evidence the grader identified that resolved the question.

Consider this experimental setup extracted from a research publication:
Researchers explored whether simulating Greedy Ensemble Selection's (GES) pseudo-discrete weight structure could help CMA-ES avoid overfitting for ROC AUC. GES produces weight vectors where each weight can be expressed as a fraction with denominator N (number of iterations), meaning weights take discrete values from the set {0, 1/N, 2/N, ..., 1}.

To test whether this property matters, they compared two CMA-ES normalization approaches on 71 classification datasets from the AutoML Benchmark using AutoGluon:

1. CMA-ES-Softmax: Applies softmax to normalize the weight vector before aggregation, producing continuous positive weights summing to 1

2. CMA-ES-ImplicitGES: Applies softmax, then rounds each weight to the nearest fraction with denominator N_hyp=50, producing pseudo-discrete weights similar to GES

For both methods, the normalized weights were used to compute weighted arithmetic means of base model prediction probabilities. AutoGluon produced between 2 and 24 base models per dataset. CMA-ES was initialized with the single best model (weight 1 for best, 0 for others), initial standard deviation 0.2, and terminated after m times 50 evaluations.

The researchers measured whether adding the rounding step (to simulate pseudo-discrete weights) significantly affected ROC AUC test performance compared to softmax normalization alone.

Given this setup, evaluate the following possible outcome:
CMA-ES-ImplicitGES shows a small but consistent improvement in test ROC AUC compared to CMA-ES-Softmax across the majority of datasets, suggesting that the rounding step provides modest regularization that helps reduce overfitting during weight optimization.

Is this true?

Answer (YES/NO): NO